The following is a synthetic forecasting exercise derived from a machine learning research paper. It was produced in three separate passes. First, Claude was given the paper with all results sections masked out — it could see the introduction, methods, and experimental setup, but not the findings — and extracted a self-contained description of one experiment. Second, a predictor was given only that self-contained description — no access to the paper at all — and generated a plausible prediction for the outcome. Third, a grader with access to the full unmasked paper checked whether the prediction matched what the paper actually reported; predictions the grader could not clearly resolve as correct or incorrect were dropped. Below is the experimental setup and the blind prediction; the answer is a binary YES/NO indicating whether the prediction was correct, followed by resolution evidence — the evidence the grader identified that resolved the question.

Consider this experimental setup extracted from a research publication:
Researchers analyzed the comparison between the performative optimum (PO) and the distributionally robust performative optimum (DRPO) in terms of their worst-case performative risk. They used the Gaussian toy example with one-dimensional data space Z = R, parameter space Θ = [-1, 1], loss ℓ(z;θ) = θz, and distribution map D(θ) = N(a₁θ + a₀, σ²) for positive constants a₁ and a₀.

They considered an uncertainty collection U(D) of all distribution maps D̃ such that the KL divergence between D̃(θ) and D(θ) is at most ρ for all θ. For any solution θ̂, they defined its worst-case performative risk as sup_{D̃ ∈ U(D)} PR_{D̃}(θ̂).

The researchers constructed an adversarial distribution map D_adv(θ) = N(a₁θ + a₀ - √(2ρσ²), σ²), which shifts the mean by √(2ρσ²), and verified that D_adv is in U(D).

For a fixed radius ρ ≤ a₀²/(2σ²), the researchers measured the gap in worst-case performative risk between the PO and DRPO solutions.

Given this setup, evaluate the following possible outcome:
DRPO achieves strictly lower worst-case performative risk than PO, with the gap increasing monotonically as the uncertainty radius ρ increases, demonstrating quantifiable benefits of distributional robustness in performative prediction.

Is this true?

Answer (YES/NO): YES